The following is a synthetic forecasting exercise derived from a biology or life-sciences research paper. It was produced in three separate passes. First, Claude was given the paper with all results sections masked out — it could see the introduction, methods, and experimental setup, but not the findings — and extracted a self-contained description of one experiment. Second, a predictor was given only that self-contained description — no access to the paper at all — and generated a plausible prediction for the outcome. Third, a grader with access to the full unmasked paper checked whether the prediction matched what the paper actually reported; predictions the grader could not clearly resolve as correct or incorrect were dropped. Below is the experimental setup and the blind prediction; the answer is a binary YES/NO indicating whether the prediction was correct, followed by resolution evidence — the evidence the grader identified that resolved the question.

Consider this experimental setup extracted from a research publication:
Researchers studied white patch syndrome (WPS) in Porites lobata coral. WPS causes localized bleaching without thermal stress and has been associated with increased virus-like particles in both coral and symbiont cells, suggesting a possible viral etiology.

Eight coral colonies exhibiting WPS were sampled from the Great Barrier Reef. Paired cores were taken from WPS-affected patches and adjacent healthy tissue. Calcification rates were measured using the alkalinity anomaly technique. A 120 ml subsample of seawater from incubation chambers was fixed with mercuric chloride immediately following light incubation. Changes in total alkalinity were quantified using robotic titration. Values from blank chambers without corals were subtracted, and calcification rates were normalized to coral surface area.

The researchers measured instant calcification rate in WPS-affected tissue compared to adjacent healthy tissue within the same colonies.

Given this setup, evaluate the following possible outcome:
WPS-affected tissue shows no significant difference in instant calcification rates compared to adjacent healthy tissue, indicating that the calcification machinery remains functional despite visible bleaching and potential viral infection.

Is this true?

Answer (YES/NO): NO